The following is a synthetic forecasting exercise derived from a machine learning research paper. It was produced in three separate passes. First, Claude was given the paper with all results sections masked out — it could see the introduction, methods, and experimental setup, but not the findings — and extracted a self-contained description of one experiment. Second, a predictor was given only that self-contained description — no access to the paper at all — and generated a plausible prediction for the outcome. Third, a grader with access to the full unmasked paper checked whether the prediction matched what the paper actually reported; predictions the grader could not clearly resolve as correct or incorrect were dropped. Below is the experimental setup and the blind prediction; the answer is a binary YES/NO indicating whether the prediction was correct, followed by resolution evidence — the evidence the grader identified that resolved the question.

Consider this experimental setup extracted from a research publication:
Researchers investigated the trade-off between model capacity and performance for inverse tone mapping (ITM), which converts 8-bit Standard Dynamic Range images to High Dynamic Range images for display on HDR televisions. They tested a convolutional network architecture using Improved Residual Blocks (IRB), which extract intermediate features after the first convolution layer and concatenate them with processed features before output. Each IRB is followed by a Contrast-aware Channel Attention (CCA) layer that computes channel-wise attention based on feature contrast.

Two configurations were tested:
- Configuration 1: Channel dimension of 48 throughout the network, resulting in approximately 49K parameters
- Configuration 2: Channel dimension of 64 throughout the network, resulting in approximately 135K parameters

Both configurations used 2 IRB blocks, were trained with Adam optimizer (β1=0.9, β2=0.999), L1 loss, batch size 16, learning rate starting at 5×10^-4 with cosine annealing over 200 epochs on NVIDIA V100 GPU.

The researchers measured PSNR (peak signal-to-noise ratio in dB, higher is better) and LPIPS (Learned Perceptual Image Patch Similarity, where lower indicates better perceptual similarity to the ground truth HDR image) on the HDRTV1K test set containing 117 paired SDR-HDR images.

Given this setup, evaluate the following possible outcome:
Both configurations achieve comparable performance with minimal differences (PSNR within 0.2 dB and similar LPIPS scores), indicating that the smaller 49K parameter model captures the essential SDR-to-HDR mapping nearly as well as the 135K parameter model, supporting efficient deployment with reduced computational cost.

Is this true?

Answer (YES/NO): NO